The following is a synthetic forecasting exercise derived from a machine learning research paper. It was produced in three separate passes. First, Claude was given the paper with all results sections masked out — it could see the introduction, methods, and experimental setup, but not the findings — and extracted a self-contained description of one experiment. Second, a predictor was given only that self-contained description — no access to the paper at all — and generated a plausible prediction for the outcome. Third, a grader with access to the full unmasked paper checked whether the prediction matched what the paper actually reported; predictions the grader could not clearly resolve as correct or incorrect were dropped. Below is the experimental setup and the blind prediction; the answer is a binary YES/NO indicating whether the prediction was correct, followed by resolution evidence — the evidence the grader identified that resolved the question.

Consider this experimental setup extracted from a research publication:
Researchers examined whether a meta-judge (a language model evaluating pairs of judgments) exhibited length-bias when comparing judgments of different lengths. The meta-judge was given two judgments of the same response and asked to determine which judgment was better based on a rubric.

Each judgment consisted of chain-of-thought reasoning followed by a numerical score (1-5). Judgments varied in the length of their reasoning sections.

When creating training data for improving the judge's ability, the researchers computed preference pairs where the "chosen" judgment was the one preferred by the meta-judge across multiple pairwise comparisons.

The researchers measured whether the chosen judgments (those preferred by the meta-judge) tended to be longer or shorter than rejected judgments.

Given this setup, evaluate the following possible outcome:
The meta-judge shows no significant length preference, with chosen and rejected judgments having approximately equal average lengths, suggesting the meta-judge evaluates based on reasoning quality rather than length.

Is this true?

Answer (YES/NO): NO